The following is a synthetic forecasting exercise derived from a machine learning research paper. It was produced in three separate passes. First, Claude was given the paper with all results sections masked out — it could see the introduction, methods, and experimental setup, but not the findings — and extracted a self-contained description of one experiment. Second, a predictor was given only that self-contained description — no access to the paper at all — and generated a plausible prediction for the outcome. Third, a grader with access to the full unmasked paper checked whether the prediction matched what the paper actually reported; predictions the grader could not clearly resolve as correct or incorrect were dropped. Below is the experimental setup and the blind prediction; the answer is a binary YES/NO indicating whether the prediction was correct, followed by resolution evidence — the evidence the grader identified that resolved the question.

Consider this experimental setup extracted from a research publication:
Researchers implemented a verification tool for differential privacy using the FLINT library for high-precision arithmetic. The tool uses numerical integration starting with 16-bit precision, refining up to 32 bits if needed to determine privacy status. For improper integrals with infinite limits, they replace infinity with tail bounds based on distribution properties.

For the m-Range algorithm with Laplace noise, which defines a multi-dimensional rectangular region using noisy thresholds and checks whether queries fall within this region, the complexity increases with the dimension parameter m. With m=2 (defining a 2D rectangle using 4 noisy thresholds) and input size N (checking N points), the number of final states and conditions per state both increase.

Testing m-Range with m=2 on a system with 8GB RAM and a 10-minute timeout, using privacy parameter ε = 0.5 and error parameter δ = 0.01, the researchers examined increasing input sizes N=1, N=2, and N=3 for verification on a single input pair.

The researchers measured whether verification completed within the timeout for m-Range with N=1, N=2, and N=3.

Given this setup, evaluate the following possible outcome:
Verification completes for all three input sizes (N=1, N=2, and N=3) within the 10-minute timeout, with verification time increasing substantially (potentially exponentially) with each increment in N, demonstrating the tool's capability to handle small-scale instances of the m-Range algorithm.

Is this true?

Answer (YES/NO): NO